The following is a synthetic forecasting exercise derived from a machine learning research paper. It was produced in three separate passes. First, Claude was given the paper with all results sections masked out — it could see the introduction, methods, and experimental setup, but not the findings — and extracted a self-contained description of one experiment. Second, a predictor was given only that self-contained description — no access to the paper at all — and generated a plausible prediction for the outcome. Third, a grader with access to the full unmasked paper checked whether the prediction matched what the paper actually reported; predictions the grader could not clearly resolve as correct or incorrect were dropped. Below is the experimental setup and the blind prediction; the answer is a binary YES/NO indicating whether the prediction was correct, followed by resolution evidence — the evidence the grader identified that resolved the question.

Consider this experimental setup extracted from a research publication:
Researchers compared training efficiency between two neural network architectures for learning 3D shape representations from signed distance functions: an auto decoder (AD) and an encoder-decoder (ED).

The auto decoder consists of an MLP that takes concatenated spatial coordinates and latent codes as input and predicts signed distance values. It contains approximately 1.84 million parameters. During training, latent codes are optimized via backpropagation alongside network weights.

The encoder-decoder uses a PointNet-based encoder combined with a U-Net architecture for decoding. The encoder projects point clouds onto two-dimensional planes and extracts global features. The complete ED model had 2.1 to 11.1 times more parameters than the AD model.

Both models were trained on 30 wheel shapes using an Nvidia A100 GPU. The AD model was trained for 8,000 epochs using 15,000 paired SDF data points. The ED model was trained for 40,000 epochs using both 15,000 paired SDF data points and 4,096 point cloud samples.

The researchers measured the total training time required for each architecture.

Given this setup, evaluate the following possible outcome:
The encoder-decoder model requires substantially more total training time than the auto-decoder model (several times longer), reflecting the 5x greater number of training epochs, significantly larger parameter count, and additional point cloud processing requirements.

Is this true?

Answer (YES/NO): YES